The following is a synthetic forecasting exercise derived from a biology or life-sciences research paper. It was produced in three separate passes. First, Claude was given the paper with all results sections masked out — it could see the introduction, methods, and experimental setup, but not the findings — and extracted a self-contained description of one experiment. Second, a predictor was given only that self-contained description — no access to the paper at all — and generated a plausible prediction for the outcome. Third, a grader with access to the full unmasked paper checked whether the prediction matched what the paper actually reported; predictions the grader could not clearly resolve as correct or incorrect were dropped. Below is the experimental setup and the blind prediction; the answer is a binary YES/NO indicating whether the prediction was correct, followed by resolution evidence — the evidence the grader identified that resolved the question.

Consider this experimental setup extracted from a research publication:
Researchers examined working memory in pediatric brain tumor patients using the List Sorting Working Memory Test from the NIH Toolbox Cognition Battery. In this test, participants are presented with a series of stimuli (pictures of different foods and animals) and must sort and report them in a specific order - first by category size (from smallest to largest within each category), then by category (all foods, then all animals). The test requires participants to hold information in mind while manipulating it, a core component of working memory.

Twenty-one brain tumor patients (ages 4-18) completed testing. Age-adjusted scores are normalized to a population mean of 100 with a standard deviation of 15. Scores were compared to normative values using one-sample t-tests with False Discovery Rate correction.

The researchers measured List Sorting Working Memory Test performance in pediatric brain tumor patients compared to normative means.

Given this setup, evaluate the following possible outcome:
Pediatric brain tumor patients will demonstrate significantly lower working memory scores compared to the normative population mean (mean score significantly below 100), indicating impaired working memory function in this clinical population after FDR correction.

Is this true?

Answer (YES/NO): NO